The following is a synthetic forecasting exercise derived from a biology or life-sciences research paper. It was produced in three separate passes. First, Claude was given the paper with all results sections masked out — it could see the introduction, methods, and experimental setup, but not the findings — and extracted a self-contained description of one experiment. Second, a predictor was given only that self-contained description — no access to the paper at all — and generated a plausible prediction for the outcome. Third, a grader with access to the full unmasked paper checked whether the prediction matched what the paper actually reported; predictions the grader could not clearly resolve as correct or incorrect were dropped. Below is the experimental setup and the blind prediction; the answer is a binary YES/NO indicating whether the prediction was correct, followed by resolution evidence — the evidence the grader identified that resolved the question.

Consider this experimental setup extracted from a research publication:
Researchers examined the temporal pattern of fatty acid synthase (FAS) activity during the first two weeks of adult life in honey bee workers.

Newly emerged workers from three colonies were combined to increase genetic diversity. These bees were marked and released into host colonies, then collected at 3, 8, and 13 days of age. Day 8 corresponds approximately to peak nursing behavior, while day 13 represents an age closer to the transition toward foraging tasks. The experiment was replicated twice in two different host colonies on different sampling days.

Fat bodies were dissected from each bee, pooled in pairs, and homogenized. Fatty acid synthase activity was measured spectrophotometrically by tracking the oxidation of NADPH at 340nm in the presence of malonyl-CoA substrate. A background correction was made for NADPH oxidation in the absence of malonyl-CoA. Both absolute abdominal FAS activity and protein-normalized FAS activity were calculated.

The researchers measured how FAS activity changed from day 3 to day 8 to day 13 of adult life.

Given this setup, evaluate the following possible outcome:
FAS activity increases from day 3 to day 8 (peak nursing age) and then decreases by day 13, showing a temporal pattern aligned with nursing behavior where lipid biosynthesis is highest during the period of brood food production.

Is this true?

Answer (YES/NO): NO